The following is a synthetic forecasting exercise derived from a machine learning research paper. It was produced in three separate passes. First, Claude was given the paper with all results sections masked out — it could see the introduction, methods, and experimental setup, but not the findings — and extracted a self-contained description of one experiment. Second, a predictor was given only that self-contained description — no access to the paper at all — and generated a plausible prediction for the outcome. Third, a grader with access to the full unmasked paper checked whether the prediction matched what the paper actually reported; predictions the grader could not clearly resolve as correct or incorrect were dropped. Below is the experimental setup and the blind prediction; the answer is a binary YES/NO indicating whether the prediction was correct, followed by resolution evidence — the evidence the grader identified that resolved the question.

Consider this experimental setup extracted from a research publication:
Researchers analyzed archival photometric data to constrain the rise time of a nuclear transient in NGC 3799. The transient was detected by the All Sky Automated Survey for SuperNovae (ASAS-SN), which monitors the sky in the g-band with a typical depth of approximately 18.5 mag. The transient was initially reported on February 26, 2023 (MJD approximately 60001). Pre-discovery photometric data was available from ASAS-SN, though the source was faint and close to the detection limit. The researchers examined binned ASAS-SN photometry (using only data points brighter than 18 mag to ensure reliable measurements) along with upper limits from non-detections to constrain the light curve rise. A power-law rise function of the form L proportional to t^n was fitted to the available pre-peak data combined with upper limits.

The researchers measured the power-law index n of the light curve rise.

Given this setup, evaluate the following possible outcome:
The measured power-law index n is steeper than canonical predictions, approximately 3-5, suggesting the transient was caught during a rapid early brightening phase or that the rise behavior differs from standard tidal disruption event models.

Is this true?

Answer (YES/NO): NO